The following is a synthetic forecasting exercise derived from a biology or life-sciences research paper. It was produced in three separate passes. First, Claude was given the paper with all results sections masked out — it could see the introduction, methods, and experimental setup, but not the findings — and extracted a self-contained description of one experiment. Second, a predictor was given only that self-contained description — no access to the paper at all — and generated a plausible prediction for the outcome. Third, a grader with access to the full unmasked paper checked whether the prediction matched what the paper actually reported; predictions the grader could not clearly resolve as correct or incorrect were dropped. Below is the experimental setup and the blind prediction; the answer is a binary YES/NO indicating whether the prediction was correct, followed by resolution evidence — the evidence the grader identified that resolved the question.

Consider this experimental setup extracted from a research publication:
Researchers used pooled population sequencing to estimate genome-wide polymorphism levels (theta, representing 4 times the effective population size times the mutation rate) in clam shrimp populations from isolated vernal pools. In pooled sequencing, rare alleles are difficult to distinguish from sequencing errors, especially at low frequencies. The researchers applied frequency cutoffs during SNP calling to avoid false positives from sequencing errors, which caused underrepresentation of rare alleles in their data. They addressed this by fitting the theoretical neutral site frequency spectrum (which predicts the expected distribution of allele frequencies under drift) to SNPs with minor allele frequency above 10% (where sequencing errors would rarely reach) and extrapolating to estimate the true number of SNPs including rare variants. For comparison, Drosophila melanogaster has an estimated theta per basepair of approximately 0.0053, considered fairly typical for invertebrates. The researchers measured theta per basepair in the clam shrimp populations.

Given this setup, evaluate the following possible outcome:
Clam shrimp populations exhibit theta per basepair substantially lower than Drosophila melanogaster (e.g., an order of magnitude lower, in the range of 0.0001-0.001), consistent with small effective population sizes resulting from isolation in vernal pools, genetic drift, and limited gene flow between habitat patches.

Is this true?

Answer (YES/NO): NO